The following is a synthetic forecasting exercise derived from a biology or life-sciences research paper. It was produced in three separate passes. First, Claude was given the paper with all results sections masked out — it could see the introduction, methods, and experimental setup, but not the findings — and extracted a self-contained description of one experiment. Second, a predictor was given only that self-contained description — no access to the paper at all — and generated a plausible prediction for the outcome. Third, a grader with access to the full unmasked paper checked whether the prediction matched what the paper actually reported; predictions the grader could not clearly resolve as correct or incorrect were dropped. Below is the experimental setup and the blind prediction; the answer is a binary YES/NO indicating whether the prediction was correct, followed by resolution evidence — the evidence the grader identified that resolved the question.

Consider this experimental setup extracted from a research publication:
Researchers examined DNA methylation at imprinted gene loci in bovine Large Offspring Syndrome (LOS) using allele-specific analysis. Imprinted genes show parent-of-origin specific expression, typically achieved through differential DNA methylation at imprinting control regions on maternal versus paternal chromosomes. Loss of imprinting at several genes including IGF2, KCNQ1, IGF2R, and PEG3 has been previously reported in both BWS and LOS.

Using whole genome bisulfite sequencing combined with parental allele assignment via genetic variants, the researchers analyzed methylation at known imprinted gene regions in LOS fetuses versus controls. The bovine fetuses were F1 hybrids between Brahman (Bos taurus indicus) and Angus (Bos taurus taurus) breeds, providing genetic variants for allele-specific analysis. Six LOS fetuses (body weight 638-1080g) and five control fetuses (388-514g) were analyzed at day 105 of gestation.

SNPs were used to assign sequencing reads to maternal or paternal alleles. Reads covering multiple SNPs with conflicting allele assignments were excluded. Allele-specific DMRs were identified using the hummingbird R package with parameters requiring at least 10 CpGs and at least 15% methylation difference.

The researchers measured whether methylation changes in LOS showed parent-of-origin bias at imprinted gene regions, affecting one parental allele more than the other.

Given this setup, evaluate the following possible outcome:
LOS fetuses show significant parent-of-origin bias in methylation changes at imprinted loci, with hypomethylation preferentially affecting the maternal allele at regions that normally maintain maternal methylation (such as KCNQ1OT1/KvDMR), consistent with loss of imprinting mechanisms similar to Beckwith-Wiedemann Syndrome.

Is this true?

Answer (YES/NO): NO